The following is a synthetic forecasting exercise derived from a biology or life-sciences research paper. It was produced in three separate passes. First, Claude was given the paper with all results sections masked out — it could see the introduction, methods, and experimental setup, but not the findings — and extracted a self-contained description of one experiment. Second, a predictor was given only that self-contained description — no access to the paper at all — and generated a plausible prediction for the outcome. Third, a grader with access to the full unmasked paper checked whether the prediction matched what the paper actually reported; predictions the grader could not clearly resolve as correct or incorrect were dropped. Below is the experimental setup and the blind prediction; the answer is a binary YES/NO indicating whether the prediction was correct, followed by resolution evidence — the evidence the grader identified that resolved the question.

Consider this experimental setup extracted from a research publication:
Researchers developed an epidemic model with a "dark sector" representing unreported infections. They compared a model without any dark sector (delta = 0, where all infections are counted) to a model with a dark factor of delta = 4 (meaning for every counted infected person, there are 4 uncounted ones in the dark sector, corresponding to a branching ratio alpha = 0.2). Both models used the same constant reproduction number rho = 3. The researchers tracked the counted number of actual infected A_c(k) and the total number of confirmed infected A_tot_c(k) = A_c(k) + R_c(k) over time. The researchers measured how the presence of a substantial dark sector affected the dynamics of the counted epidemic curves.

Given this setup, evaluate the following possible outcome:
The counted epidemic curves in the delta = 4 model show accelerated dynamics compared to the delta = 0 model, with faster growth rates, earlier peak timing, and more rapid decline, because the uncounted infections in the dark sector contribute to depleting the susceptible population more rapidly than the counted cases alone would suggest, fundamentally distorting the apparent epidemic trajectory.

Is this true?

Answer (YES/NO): NO